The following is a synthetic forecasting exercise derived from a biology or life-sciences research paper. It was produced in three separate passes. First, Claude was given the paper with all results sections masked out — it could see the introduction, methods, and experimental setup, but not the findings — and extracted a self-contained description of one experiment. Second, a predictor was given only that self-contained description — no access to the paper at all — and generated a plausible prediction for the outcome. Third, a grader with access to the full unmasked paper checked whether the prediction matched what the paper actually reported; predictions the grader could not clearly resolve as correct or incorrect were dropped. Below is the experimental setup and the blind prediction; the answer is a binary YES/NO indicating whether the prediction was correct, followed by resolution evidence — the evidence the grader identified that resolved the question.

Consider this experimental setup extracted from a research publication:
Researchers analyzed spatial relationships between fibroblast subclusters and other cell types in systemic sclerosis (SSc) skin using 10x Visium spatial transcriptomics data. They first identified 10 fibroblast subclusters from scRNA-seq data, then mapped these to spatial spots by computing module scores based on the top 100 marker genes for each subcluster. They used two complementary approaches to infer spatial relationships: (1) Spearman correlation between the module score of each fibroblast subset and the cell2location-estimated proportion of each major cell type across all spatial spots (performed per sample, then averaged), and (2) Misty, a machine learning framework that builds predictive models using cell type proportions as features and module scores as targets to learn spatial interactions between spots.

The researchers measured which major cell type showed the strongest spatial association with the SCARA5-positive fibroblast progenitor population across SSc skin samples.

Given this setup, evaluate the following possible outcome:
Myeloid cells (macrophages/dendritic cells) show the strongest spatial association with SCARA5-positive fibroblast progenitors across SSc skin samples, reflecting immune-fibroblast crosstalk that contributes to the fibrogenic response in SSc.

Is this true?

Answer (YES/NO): YES